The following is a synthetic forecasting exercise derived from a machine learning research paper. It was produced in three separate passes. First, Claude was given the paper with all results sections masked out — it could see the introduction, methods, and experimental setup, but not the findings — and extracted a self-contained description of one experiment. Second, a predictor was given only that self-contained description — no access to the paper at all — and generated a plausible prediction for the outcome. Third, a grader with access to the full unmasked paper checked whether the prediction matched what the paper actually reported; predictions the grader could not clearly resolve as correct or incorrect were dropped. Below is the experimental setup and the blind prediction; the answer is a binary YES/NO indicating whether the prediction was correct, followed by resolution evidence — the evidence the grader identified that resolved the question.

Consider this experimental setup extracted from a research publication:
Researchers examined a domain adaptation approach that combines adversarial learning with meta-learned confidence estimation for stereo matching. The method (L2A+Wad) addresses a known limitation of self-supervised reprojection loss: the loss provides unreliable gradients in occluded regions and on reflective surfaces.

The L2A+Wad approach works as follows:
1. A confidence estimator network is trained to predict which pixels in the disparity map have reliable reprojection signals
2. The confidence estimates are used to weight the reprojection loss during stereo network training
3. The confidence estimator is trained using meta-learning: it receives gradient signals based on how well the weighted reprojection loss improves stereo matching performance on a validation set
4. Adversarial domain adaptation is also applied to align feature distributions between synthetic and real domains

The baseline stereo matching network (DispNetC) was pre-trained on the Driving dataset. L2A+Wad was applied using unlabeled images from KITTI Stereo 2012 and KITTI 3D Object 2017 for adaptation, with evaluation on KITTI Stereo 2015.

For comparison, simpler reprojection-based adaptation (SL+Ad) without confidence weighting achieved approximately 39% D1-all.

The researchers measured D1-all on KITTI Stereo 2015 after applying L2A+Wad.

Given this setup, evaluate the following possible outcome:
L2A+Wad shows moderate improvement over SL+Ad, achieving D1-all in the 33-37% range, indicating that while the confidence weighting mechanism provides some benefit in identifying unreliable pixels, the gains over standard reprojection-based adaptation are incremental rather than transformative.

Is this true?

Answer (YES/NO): NO